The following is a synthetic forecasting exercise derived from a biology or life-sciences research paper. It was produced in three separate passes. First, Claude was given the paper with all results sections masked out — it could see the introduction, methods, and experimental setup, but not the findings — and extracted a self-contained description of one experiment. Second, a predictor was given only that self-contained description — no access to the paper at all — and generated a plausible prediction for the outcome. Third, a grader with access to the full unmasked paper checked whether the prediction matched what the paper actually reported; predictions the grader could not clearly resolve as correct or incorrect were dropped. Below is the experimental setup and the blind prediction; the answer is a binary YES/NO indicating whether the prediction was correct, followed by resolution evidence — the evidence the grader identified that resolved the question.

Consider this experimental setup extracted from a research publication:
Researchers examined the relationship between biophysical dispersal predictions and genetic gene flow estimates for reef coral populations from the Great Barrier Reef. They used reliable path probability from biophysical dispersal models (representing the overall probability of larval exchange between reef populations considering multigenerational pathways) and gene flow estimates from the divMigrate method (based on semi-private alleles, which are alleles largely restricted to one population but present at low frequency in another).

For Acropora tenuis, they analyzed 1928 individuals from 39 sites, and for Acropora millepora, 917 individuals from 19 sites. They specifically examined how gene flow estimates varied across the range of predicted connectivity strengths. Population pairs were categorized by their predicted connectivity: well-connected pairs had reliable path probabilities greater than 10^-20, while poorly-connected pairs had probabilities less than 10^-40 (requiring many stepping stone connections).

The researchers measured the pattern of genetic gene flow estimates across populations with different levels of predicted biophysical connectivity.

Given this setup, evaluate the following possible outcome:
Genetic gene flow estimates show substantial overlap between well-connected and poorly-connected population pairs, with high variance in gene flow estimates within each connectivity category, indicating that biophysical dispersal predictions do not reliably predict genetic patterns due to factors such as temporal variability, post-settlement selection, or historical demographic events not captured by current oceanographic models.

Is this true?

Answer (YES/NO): NO